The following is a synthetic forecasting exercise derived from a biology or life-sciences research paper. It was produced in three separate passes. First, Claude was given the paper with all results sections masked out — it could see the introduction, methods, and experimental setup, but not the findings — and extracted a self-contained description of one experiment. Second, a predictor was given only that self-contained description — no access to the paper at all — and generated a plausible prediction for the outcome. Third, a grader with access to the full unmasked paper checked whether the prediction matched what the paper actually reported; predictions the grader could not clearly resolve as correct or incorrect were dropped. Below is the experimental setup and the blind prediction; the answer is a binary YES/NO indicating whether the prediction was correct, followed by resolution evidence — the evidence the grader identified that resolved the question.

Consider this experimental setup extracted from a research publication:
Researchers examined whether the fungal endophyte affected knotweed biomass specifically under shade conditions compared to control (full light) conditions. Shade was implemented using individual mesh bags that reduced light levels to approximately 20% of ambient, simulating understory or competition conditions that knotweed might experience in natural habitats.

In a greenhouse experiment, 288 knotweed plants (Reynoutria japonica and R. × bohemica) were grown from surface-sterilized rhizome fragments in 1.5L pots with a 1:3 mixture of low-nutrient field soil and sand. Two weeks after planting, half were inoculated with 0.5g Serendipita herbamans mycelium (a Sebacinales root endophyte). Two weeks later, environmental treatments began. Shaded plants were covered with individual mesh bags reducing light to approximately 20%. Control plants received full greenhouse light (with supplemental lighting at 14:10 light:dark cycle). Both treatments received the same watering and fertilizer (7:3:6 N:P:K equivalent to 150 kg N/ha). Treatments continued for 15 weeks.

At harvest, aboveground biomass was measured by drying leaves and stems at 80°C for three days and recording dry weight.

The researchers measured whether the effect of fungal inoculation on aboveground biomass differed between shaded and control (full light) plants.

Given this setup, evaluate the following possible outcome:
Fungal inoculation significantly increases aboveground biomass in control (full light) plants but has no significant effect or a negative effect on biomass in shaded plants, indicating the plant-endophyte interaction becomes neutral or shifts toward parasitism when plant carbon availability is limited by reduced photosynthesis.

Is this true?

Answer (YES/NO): NO